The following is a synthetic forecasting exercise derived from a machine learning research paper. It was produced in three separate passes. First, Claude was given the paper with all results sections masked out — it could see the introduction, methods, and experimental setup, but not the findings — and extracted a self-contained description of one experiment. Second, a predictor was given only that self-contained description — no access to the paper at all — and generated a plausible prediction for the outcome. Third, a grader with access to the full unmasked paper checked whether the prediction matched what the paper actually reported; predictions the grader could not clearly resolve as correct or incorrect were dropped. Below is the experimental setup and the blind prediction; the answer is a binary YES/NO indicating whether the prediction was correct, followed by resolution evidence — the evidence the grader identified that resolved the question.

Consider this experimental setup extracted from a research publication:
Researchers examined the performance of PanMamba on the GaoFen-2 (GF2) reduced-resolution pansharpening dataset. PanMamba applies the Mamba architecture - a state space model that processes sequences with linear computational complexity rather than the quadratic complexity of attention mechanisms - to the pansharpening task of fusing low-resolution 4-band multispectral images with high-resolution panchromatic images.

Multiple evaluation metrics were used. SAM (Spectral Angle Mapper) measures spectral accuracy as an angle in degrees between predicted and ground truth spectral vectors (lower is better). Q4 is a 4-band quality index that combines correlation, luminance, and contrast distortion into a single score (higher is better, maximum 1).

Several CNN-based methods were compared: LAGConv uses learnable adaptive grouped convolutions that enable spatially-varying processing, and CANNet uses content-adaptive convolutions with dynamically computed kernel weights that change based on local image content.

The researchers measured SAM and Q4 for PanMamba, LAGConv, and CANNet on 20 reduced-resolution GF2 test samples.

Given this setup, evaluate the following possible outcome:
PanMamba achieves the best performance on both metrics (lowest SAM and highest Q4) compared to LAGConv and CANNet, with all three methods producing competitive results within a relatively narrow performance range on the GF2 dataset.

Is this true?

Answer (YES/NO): NO